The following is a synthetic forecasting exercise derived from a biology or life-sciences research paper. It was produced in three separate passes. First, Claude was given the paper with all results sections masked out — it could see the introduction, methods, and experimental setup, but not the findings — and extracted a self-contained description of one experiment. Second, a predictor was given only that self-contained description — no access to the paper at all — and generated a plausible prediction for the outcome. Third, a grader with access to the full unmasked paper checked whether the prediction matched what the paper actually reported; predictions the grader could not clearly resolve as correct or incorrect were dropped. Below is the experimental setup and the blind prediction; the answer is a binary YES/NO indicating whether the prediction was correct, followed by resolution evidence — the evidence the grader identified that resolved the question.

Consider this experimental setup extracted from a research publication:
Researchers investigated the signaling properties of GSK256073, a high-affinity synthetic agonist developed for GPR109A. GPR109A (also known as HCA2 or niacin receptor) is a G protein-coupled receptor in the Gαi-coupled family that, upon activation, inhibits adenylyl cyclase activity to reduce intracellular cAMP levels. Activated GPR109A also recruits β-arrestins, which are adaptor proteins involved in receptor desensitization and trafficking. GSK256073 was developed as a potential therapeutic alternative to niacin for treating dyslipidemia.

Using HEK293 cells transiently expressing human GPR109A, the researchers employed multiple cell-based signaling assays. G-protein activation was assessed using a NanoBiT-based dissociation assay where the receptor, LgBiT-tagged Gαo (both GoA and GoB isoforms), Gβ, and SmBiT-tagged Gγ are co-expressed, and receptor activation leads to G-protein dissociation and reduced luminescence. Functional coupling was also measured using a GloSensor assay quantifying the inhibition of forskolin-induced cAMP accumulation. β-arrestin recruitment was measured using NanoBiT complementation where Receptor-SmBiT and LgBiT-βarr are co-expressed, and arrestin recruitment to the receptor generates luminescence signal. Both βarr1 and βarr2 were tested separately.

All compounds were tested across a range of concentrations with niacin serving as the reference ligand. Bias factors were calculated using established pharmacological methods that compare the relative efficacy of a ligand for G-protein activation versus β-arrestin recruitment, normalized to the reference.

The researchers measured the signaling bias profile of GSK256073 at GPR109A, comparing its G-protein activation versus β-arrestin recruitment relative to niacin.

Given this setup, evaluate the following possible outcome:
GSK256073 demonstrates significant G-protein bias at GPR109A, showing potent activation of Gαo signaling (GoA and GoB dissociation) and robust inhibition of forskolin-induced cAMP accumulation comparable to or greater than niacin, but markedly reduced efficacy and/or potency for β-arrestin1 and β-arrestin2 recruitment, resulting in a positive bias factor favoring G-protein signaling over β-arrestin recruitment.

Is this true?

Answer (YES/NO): NO